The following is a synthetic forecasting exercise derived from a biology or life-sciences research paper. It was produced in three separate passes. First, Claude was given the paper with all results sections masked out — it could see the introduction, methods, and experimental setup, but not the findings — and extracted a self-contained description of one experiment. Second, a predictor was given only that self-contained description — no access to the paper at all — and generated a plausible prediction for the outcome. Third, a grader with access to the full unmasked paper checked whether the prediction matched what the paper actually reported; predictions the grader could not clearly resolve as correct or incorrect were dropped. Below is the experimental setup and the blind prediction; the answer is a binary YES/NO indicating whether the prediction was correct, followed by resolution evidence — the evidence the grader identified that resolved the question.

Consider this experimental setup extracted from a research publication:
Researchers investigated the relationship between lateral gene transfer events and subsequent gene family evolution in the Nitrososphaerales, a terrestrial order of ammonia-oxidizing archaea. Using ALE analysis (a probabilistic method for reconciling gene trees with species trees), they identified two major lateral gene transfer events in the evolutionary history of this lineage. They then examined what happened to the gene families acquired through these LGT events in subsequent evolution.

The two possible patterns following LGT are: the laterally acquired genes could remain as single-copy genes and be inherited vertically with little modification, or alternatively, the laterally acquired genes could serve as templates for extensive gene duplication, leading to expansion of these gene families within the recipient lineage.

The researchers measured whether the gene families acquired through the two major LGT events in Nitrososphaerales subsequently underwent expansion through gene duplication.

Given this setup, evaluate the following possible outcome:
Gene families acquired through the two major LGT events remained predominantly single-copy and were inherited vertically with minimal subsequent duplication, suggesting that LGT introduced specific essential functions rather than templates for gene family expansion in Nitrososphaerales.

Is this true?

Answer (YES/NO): NO